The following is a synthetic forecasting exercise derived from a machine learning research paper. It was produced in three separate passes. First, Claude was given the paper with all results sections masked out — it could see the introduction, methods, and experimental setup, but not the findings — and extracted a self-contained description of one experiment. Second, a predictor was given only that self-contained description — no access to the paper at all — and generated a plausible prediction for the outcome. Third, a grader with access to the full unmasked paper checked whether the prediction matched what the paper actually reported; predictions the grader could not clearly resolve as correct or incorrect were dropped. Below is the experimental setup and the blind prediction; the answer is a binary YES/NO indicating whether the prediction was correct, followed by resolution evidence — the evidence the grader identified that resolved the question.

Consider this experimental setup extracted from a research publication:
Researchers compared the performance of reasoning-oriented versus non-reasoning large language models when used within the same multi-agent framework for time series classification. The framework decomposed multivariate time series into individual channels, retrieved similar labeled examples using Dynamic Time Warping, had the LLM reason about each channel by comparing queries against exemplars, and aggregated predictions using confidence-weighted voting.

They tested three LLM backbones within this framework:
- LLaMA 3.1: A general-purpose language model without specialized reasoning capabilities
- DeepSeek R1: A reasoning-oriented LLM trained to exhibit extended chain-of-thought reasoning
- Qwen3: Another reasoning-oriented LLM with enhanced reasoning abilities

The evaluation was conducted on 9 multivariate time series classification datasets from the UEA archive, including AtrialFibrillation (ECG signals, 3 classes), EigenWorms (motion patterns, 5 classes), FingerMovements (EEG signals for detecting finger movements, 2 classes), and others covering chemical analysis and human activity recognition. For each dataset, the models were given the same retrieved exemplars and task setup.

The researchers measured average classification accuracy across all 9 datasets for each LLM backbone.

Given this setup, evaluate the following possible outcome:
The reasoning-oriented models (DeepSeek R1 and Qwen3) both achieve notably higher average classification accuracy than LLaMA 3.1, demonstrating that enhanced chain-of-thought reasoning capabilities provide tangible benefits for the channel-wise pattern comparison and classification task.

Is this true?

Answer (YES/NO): YES